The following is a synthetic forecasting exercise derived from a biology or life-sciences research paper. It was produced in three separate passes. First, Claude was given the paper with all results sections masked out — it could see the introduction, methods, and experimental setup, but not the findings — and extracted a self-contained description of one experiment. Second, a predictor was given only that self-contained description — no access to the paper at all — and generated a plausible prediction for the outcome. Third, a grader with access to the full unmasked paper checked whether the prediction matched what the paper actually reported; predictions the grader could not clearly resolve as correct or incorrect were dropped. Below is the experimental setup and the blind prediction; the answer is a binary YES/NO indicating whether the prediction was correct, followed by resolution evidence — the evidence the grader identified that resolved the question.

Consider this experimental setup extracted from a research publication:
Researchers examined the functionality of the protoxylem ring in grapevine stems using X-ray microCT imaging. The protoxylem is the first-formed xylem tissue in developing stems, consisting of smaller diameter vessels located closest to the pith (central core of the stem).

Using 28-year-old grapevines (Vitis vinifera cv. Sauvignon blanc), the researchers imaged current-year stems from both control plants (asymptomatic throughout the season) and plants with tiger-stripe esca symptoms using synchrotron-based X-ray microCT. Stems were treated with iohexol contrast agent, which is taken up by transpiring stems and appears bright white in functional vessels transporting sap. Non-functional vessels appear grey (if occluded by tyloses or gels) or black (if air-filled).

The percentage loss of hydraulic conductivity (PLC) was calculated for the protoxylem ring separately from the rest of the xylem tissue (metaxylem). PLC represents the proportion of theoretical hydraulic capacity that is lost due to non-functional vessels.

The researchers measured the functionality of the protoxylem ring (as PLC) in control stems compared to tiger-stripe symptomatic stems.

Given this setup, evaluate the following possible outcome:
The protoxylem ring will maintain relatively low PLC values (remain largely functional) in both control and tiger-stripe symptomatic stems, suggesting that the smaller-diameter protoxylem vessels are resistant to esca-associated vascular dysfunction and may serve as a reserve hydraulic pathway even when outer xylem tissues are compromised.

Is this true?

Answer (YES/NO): NO